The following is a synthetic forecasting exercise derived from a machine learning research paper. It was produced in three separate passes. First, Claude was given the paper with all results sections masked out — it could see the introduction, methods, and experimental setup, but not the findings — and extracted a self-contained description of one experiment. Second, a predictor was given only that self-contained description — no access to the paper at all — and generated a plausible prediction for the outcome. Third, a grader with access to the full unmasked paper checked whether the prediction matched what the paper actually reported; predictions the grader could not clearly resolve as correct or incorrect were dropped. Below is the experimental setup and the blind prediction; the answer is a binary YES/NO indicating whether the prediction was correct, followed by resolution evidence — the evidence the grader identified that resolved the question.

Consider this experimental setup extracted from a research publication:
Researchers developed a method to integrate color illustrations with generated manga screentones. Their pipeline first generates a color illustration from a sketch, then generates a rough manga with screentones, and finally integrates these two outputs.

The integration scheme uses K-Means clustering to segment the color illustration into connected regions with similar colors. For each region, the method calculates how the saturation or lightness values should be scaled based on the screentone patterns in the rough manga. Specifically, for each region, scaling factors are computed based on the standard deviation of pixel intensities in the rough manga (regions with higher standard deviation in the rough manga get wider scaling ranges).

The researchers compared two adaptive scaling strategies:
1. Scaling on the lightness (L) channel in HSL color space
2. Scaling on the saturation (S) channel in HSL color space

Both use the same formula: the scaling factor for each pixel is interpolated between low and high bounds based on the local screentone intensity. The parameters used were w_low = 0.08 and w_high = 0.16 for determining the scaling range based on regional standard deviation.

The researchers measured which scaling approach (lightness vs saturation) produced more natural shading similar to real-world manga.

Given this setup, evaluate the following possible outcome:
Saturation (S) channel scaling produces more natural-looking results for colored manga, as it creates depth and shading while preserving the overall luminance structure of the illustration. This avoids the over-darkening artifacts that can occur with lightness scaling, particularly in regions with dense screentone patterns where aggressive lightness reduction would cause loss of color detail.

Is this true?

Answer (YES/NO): YES